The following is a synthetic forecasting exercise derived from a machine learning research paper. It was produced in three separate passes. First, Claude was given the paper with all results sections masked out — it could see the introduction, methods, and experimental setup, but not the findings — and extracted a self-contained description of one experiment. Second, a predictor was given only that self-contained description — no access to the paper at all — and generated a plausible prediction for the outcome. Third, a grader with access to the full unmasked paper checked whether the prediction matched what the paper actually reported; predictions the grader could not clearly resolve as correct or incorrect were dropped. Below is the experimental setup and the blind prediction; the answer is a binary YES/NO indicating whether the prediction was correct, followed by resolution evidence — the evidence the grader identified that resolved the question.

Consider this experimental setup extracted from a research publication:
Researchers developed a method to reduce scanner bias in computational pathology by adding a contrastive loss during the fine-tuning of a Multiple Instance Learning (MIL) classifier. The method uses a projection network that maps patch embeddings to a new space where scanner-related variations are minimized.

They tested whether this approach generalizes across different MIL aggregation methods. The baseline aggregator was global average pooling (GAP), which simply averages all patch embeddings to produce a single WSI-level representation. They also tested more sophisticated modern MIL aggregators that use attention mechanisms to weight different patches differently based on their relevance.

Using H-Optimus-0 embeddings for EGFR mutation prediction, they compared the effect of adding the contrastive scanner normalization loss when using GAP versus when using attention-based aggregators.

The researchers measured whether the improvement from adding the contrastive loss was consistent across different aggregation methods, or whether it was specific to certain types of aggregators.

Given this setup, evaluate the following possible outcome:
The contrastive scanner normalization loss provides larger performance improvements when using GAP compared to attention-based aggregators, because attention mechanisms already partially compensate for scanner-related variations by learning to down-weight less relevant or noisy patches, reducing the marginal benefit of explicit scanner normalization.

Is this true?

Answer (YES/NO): NO